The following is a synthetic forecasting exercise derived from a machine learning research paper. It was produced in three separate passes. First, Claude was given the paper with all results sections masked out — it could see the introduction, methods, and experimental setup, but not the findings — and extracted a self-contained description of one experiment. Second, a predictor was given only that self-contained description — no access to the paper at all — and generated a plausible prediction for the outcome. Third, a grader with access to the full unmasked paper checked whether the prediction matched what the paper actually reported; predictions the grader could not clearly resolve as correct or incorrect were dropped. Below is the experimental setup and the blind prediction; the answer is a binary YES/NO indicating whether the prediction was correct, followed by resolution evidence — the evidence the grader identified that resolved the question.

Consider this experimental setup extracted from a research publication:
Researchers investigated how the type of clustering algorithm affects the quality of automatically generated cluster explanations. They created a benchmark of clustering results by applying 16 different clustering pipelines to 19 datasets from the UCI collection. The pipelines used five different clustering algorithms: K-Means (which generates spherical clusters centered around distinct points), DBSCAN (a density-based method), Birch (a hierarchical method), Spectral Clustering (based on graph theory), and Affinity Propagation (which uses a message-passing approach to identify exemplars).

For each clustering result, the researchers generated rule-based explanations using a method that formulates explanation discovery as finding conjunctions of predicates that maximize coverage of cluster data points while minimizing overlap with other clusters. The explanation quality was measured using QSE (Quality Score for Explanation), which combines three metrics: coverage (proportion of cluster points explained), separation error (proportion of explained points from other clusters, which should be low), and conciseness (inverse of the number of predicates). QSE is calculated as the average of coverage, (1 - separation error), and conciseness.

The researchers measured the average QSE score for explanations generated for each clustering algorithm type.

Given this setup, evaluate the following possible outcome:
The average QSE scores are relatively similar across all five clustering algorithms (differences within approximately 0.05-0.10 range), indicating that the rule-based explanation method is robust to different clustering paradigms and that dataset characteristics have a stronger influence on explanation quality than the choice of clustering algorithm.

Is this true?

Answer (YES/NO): NO